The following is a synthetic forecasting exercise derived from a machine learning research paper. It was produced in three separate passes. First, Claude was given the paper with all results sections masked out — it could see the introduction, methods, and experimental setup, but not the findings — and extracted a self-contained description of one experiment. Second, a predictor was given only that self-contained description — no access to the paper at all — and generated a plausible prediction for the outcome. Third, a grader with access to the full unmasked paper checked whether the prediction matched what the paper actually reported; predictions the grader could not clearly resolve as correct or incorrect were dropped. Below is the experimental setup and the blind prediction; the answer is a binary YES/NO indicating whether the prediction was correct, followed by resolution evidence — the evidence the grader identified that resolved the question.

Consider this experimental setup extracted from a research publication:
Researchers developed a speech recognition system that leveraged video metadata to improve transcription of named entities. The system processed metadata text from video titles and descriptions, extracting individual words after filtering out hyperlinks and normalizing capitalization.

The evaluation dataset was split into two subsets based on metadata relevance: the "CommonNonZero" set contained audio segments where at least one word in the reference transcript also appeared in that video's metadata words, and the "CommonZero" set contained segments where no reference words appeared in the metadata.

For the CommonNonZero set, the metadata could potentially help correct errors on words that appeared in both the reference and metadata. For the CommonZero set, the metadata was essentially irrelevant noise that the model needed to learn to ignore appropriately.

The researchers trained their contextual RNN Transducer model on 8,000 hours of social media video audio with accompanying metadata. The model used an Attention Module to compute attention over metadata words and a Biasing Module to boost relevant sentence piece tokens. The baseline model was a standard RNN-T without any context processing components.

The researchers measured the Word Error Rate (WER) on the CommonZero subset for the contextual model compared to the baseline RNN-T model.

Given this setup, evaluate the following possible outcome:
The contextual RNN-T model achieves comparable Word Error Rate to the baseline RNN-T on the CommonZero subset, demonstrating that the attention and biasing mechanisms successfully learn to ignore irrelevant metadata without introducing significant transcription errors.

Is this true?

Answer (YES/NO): YES